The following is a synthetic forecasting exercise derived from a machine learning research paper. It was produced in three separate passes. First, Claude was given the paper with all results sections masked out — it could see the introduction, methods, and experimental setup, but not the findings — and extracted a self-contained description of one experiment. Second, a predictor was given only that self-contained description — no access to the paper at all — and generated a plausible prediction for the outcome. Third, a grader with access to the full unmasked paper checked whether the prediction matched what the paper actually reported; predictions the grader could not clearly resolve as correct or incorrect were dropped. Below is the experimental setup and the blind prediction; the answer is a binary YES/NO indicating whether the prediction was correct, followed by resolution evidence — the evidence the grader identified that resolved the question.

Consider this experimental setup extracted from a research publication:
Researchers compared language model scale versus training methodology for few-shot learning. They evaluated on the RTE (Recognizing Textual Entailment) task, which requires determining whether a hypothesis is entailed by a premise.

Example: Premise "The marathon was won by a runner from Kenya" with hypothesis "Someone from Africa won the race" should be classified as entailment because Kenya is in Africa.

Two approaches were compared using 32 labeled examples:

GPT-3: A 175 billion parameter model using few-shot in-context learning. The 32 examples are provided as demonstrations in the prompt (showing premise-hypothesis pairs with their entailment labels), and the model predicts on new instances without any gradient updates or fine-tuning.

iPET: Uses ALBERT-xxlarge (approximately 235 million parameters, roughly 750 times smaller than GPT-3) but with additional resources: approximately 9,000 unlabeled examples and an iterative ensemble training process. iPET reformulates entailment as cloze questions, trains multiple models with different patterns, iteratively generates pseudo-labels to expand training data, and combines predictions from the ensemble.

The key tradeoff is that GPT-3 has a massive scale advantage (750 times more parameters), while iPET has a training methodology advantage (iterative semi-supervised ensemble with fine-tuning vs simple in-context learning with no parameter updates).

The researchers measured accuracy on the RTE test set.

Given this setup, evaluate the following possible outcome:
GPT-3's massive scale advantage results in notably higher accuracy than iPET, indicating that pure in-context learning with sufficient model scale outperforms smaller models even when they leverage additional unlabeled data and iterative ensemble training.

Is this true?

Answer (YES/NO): NO